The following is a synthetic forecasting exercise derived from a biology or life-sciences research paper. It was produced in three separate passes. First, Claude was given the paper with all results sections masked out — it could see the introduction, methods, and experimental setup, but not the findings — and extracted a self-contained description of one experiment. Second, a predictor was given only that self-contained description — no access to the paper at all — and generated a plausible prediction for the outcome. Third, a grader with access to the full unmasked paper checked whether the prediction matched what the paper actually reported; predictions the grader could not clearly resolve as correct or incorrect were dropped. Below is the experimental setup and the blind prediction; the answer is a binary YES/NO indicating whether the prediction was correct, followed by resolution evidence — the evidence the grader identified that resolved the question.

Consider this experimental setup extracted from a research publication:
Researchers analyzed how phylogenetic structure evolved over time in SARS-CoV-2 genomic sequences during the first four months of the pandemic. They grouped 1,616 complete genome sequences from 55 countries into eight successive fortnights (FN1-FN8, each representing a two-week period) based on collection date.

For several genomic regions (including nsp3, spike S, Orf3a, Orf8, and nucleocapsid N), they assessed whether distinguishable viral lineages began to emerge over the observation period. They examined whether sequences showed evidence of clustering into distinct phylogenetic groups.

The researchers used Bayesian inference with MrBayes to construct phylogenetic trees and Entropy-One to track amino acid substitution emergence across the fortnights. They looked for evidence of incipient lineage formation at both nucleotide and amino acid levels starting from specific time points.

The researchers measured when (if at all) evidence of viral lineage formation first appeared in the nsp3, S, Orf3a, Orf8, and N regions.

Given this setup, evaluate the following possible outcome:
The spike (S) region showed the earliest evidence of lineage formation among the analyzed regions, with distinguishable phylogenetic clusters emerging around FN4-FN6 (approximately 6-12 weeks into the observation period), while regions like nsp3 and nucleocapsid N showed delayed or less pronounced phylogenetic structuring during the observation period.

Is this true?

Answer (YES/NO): NO